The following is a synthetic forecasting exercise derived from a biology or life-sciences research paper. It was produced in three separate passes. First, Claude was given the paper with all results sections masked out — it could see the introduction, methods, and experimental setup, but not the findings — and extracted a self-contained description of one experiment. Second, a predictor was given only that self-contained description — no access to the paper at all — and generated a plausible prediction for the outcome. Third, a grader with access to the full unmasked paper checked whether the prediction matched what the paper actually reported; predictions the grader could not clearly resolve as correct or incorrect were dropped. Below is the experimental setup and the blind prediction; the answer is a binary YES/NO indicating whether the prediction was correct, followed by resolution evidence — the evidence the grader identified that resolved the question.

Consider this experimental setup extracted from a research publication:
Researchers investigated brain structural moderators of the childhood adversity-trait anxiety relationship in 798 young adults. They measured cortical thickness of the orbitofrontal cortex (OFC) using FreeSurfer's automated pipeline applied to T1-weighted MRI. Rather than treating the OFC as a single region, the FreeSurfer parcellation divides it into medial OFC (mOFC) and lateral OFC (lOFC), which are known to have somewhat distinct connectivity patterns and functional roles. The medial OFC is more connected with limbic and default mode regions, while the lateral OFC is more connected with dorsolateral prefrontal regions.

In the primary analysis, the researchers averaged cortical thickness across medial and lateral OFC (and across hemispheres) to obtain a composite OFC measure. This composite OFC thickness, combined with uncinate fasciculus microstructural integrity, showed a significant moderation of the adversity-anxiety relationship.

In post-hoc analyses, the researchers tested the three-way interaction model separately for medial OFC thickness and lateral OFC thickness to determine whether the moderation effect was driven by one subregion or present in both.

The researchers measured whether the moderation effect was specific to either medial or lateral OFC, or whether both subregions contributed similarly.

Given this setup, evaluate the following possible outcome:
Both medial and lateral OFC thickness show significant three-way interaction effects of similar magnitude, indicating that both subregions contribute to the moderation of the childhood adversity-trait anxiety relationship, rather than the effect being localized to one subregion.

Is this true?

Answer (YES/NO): YES